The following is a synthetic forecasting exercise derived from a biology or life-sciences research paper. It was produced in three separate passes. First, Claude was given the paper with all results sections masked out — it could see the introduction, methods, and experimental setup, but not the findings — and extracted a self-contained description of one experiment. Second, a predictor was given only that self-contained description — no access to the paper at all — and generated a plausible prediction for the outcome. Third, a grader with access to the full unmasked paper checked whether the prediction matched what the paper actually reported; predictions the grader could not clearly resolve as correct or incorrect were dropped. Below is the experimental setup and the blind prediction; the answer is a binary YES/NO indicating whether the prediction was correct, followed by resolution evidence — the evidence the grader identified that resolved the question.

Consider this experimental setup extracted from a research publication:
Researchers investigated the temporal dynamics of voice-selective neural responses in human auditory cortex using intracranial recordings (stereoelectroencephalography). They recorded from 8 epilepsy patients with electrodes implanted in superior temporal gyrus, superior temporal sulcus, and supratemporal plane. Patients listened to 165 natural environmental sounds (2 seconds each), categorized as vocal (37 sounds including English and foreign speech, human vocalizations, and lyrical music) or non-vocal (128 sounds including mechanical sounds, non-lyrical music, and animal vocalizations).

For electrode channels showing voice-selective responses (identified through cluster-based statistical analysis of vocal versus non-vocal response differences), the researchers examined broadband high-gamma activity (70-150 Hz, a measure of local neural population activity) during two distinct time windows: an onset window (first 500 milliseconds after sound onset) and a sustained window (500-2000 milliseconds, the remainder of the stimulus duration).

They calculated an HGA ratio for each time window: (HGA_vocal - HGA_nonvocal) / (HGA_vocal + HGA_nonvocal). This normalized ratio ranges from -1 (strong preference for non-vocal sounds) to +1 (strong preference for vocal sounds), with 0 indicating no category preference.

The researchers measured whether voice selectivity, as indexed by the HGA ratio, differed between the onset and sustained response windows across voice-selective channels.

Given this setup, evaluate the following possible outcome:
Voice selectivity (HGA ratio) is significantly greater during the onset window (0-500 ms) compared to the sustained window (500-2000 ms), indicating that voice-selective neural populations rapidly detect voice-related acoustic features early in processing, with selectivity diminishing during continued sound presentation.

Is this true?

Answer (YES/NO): NO